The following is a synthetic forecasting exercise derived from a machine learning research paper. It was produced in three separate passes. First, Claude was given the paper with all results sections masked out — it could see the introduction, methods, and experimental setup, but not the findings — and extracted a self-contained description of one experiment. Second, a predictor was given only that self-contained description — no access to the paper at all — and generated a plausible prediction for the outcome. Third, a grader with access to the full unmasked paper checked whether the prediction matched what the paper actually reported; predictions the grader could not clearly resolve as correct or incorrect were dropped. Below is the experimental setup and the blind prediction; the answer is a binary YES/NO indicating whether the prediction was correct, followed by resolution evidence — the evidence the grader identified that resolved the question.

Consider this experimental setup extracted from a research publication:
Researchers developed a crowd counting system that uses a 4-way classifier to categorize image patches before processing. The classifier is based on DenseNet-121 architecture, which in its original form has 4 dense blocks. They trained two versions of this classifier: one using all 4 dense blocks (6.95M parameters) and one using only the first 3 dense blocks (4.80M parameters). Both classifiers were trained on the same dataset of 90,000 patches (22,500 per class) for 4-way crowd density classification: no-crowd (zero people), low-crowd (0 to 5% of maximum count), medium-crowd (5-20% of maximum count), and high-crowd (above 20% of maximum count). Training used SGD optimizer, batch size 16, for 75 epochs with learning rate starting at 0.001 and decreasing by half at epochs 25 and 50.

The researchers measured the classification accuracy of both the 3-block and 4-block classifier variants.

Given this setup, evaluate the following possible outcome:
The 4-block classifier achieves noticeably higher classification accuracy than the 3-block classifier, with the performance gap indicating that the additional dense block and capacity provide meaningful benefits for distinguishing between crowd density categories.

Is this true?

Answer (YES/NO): NO